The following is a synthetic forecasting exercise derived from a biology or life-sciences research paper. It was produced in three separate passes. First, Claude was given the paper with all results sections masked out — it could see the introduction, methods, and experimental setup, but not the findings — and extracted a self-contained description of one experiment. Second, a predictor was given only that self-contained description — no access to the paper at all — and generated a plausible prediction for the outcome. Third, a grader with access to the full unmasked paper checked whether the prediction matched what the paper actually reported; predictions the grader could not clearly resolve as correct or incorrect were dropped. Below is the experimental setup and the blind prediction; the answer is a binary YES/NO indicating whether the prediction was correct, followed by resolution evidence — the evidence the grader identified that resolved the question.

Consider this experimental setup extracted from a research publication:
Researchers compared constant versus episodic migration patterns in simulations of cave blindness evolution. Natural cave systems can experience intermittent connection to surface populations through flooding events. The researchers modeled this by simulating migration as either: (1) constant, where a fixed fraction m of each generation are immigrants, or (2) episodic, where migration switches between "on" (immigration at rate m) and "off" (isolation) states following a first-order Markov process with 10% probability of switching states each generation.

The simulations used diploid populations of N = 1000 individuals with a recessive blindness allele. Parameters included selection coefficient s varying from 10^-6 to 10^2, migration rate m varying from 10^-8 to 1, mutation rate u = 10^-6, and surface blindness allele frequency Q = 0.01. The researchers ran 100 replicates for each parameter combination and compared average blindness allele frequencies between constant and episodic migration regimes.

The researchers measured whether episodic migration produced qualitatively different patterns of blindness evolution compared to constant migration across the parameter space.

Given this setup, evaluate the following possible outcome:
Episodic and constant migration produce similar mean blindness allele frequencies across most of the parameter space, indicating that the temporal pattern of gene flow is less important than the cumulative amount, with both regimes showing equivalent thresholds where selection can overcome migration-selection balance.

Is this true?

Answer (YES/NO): YES